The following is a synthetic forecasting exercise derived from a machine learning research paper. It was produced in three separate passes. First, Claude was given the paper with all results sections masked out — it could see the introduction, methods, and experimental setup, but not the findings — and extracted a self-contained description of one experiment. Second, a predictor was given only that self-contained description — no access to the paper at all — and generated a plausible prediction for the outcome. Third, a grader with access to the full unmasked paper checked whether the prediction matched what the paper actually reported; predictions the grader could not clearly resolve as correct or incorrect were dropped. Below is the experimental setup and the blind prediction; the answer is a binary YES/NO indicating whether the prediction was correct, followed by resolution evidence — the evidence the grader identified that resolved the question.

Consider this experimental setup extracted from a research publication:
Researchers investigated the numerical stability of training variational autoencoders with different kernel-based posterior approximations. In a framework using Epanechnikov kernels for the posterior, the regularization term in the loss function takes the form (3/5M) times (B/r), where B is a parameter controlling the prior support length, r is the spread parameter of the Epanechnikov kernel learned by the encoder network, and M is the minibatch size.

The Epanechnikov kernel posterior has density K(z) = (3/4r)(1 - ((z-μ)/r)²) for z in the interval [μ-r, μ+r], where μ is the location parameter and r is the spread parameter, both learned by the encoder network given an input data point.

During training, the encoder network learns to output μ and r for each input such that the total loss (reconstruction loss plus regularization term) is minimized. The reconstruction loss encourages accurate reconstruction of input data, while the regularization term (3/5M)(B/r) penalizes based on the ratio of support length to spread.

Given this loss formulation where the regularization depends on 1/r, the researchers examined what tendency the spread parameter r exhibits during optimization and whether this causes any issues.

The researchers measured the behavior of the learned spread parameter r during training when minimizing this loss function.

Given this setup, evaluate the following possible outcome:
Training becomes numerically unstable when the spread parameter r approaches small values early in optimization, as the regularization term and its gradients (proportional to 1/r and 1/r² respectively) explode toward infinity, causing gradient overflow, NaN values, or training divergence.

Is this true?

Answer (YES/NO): NO